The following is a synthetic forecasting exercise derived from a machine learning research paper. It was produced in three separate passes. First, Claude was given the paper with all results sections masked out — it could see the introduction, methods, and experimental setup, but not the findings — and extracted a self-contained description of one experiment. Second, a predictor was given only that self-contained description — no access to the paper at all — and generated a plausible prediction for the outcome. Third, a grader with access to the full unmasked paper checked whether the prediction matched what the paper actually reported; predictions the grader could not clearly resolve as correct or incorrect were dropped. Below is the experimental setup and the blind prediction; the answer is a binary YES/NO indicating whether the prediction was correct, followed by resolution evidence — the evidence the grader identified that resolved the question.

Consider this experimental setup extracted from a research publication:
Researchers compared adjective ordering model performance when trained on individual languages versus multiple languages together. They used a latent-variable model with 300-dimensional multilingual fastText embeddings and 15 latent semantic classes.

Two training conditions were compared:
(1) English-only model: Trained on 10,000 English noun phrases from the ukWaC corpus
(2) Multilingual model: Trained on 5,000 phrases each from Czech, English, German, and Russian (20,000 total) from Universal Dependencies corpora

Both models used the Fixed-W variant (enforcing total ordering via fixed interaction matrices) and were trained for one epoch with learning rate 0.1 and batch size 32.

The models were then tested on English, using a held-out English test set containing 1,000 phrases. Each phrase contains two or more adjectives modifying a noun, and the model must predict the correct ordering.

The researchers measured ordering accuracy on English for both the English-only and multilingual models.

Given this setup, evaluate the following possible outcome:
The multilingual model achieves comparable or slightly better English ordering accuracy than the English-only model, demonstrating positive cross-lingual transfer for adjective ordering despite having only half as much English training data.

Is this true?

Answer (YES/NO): NO